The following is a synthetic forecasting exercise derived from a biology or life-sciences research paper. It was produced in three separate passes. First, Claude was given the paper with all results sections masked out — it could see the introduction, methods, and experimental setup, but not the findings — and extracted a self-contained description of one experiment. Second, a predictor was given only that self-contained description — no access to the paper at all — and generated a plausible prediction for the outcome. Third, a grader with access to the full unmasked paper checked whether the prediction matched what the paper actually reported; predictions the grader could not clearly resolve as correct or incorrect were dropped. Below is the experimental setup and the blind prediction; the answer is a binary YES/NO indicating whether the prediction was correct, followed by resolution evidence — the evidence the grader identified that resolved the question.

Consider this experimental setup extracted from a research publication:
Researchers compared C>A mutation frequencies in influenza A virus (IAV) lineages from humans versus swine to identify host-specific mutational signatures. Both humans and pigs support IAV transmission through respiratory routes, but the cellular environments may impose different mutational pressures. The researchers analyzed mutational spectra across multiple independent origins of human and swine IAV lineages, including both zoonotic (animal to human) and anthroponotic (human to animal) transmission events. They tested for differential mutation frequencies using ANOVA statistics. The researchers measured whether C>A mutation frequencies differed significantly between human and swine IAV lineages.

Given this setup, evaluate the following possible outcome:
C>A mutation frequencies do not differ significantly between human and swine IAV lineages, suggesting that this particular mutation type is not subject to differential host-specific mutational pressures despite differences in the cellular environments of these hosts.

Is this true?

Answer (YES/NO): NO